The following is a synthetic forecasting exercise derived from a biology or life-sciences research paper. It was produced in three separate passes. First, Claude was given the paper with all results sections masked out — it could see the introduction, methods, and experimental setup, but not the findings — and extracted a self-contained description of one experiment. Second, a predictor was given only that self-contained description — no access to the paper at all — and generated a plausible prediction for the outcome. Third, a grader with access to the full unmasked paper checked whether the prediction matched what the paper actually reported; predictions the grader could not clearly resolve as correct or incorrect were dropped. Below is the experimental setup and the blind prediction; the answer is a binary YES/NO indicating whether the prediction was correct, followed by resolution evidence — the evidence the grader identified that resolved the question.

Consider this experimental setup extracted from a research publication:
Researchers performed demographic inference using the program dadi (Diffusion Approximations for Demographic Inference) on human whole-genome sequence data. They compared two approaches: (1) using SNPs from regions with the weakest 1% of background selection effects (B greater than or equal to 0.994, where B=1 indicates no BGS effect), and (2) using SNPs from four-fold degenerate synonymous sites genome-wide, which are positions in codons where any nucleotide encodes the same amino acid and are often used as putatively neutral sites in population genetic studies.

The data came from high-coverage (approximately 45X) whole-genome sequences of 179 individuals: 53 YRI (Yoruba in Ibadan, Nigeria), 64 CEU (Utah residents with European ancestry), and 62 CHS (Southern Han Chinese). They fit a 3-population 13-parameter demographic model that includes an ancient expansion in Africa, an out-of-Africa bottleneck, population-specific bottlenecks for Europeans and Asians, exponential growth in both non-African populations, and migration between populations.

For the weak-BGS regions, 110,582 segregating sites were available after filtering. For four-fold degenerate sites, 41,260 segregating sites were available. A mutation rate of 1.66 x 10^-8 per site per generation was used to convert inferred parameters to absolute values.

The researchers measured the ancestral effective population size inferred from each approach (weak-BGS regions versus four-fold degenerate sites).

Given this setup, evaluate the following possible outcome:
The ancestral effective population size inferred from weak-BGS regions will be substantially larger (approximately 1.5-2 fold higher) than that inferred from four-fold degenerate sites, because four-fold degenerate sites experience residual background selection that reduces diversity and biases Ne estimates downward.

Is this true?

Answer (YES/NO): NO